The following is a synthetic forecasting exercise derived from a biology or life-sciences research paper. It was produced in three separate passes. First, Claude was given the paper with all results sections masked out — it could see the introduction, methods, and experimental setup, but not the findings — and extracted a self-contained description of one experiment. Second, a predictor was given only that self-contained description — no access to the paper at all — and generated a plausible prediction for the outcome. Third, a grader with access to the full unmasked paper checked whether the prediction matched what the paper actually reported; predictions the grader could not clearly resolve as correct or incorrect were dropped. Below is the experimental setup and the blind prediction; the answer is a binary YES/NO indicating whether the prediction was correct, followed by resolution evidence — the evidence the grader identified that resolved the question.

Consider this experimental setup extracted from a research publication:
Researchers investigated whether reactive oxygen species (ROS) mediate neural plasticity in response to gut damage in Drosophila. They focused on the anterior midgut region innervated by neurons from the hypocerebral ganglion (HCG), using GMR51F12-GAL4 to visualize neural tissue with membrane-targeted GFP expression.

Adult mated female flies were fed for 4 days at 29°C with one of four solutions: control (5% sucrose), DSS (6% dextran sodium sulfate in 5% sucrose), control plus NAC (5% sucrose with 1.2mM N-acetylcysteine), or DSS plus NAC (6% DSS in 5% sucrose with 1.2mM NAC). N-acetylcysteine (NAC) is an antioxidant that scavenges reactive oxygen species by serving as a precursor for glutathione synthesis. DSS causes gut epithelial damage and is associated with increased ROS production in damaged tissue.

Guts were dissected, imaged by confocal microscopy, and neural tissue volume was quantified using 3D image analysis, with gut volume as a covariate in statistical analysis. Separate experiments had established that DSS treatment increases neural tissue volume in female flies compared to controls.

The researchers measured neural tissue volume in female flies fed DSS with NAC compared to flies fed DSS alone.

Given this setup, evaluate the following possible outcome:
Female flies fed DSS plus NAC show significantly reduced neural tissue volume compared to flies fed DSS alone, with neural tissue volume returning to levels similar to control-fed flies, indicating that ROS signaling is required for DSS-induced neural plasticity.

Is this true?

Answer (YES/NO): YES